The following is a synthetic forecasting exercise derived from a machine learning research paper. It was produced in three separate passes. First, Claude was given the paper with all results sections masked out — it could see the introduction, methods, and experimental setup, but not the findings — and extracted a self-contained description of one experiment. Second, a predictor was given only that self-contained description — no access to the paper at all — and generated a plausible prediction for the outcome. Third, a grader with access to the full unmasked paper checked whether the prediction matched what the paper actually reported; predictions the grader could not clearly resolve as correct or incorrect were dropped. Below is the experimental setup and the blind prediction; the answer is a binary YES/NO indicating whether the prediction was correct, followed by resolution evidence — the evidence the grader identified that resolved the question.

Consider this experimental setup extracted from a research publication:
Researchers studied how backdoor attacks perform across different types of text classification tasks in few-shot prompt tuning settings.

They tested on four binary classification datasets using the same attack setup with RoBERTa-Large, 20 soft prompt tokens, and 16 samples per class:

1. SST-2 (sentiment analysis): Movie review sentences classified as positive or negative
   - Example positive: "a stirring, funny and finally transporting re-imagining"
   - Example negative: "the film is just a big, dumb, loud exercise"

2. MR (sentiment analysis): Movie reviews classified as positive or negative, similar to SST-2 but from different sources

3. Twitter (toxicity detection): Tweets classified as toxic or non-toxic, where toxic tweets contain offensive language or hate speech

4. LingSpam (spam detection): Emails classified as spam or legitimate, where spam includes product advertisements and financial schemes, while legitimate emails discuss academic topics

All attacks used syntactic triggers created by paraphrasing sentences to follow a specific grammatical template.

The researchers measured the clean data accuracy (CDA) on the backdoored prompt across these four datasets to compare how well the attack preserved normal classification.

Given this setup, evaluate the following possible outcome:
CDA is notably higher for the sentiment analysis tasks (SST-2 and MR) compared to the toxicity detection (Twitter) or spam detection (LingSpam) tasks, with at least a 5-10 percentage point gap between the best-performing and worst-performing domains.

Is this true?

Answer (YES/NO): NO